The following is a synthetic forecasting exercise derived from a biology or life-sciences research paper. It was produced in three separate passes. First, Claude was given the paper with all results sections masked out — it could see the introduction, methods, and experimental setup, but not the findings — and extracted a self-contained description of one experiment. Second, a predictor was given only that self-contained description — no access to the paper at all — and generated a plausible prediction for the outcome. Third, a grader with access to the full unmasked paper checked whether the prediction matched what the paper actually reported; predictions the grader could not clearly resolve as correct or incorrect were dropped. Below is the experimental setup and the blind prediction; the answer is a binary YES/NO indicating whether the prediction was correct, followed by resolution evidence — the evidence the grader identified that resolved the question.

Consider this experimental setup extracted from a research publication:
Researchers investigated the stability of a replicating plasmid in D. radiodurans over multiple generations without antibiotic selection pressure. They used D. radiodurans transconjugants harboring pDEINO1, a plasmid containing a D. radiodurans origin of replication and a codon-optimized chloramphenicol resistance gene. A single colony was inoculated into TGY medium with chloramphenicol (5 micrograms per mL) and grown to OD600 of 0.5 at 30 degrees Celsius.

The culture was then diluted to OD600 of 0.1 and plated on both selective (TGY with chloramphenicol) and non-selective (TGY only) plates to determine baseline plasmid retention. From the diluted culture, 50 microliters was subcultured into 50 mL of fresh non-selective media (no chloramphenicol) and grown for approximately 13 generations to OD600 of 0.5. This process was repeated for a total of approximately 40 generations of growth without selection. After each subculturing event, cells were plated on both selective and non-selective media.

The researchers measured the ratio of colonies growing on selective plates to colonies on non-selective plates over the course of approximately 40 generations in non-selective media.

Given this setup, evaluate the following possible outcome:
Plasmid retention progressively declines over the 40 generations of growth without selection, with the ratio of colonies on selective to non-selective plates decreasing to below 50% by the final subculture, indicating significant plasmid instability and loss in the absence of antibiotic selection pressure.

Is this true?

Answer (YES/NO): YES